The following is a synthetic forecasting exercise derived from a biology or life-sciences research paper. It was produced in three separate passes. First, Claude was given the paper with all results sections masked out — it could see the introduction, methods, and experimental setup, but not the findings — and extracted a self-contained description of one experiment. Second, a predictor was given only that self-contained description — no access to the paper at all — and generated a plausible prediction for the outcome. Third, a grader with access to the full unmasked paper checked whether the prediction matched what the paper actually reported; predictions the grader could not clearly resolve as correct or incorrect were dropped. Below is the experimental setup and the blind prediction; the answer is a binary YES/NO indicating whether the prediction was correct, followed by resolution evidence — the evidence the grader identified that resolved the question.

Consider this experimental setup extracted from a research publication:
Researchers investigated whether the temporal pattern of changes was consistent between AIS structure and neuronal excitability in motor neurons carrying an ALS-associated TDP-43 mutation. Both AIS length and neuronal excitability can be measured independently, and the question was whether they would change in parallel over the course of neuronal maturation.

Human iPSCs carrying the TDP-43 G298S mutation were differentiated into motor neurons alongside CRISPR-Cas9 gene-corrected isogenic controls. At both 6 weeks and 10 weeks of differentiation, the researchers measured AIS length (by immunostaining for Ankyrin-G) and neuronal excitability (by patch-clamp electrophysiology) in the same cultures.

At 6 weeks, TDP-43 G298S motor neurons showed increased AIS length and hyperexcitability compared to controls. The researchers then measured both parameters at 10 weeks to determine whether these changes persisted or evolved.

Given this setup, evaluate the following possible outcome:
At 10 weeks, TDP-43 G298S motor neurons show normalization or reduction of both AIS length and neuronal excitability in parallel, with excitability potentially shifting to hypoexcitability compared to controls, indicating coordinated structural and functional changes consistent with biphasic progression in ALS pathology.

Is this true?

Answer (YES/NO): YES